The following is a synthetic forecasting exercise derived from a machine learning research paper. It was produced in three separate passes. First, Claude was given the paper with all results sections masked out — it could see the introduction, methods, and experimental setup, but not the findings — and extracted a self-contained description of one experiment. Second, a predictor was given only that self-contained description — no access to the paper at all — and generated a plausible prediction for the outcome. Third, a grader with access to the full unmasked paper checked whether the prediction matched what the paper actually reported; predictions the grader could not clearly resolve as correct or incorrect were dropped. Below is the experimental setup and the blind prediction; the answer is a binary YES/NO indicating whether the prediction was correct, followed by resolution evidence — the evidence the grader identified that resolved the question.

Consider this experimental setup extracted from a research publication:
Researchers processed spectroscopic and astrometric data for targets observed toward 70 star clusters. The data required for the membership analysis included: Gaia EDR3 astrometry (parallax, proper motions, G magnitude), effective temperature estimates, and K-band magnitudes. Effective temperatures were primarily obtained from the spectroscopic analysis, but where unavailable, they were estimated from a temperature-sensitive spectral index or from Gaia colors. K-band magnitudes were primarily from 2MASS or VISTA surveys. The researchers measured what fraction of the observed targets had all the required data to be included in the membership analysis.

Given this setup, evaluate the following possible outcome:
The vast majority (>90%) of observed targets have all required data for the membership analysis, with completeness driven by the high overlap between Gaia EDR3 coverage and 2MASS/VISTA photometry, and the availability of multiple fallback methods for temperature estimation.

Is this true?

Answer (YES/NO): YES